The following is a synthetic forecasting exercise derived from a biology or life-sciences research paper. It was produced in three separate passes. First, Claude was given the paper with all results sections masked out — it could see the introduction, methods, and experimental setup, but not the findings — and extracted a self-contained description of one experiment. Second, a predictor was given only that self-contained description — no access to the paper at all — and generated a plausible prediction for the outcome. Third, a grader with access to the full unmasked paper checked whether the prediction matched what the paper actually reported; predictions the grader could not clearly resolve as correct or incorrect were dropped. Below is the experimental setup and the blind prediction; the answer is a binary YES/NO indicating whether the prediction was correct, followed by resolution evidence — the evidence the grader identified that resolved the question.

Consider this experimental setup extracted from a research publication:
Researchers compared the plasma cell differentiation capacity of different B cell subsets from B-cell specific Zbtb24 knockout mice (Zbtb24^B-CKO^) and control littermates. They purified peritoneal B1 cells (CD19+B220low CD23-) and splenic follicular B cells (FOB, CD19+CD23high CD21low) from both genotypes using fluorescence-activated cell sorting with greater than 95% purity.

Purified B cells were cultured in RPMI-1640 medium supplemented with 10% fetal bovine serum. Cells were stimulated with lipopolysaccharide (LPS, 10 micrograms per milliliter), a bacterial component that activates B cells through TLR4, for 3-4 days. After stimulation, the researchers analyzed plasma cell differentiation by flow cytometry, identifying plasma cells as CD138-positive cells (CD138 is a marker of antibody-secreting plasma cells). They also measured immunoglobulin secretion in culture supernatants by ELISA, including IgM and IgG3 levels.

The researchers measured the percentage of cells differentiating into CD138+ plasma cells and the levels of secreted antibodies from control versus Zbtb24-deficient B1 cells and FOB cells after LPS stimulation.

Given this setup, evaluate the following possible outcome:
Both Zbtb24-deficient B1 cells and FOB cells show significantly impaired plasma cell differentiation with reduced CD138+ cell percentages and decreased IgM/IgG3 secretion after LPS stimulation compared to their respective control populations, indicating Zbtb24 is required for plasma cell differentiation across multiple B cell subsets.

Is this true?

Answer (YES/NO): NO